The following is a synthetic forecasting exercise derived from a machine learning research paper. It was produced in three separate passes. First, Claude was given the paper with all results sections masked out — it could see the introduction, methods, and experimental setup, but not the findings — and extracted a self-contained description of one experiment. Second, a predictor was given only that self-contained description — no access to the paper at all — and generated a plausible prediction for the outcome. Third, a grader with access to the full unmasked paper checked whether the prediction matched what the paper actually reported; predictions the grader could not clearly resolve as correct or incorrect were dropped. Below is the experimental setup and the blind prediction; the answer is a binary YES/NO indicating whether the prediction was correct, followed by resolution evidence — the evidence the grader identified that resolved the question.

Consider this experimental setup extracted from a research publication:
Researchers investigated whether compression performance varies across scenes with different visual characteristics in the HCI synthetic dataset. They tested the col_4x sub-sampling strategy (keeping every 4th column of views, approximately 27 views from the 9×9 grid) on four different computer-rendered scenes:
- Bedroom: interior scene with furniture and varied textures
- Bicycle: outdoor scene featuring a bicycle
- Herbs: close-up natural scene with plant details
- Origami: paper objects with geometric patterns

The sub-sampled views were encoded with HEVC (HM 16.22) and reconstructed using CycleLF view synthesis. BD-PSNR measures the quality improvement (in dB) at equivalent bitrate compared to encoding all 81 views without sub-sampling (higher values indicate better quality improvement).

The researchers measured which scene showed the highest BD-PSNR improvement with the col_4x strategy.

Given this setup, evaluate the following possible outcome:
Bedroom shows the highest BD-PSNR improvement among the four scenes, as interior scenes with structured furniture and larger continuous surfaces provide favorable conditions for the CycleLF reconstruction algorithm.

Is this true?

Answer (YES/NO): YES